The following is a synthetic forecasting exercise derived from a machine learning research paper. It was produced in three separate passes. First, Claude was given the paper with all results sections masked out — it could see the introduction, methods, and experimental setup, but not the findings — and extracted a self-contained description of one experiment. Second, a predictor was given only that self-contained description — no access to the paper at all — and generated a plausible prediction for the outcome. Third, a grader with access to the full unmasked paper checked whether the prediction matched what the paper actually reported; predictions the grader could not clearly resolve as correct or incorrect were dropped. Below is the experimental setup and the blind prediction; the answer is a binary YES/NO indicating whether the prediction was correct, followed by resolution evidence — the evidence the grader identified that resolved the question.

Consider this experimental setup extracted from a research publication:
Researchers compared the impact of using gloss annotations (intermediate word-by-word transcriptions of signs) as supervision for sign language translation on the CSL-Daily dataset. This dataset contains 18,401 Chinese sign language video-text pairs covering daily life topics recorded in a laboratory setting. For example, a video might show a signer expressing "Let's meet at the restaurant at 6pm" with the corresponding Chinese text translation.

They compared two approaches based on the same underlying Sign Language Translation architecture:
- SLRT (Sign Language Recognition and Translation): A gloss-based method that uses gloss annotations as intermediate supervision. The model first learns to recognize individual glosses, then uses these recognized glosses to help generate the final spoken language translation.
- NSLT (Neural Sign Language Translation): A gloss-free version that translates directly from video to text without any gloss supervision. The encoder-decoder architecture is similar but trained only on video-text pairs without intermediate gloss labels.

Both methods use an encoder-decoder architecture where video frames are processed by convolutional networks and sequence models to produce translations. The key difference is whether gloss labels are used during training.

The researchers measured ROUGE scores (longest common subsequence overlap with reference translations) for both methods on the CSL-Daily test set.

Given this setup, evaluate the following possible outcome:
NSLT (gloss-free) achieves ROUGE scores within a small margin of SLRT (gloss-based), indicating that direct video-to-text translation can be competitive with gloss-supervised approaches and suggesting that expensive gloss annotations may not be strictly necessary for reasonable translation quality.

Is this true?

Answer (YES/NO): NO